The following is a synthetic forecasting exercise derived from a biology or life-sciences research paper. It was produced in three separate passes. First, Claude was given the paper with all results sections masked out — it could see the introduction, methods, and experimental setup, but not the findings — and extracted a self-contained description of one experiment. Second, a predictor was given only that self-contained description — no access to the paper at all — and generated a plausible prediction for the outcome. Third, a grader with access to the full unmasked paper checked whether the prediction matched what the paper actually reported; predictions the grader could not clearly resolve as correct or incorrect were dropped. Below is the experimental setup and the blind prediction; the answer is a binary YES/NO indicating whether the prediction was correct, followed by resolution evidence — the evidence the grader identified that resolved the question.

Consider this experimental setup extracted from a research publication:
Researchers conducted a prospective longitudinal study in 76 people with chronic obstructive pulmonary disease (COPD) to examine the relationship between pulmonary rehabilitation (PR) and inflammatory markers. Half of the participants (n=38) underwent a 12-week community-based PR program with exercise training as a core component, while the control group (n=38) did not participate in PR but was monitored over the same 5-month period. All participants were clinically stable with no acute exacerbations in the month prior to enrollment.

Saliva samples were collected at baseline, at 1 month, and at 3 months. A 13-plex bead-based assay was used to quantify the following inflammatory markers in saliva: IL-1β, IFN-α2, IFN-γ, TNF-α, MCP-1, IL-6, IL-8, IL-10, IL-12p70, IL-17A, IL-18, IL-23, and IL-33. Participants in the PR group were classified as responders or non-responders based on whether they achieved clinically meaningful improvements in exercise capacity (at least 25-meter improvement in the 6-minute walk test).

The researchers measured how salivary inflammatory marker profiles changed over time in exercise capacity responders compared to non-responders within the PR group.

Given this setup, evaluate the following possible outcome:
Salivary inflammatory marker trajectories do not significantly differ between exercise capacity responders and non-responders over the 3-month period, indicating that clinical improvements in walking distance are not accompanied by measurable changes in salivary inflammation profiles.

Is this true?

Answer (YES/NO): NO